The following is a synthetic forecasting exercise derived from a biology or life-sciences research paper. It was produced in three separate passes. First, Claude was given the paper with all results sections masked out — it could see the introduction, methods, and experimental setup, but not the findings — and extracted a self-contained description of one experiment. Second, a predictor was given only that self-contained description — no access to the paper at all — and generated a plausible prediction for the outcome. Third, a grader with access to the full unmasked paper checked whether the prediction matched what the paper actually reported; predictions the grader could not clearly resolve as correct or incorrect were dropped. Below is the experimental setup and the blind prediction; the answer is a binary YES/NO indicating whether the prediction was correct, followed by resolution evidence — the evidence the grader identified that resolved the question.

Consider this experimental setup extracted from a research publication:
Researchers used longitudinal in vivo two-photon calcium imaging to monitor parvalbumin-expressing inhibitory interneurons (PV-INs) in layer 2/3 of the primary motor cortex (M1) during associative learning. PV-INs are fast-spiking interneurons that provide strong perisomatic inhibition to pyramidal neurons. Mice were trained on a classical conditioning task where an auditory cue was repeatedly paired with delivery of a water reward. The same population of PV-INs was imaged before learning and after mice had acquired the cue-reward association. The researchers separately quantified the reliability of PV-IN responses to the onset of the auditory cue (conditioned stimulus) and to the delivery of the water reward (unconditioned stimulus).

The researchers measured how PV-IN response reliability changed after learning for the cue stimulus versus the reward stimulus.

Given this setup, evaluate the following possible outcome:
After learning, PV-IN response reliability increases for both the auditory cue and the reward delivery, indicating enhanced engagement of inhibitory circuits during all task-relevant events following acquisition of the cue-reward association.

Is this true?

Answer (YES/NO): NO